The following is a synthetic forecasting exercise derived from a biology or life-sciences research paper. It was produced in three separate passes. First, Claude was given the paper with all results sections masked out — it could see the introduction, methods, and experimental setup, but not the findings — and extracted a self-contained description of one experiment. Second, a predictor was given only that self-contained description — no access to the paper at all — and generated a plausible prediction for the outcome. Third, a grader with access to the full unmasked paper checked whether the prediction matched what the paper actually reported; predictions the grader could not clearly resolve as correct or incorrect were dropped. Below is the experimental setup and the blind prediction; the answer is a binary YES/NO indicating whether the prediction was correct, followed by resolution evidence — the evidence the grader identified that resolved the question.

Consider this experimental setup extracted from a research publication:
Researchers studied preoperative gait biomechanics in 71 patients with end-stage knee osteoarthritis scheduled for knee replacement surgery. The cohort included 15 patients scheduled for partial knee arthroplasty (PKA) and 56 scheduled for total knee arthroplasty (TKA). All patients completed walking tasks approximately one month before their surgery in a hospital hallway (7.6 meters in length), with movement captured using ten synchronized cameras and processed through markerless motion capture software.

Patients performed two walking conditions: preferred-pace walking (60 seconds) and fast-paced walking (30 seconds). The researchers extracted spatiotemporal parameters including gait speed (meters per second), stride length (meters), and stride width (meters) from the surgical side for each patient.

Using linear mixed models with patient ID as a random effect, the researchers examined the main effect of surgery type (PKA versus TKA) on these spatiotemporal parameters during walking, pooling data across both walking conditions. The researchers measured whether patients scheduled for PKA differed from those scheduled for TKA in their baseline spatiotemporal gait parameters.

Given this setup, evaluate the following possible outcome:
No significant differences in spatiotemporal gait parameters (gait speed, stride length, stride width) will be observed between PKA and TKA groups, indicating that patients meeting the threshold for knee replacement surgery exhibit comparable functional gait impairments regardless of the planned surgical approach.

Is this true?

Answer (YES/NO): YES